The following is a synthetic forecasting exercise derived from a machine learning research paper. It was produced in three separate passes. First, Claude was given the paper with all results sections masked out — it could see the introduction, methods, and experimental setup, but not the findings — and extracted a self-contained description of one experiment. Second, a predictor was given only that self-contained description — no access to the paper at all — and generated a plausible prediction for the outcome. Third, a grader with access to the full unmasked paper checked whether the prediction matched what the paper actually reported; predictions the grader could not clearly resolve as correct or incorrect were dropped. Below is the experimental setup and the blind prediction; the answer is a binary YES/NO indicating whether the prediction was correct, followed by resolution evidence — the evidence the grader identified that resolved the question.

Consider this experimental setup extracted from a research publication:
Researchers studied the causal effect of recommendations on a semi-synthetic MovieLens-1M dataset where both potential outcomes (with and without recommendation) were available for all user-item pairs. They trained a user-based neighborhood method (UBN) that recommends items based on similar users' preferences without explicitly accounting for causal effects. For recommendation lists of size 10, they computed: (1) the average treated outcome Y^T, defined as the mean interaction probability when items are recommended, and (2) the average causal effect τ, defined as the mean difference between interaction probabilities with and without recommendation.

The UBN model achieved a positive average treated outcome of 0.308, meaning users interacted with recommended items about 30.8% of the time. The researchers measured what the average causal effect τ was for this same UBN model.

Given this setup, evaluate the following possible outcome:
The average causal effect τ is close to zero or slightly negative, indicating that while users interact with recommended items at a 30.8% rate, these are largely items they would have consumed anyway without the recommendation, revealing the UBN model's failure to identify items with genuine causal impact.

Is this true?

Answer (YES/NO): NO